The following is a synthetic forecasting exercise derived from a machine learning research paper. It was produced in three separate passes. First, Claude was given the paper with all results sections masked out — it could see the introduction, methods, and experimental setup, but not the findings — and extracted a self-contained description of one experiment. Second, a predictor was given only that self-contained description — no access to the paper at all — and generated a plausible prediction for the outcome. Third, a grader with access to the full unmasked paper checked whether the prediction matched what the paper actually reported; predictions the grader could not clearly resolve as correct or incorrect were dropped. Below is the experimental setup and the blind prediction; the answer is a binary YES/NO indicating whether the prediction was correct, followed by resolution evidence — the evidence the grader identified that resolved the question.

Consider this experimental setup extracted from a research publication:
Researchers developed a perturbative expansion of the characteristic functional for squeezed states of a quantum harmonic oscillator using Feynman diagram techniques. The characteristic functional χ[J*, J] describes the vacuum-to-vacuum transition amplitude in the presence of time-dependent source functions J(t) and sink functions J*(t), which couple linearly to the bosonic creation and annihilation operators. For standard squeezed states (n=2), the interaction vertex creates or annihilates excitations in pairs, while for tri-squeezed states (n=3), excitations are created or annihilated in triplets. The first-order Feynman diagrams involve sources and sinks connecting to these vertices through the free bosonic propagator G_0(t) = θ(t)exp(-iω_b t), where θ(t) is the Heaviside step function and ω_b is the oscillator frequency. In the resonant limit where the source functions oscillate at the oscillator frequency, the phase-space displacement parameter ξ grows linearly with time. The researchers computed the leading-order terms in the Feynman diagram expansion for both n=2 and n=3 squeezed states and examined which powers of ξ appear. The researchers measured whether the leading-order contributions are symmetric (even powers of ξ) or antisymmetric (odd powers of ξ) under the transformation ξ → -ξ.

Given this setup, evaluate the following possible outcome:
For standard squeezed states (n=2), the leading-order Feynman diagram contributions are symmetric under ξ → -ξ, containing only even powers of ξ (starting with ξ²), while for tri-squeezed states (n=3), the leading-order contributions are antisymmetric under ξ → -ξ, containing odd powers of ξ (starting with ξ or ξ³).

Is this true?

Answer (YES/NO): YES